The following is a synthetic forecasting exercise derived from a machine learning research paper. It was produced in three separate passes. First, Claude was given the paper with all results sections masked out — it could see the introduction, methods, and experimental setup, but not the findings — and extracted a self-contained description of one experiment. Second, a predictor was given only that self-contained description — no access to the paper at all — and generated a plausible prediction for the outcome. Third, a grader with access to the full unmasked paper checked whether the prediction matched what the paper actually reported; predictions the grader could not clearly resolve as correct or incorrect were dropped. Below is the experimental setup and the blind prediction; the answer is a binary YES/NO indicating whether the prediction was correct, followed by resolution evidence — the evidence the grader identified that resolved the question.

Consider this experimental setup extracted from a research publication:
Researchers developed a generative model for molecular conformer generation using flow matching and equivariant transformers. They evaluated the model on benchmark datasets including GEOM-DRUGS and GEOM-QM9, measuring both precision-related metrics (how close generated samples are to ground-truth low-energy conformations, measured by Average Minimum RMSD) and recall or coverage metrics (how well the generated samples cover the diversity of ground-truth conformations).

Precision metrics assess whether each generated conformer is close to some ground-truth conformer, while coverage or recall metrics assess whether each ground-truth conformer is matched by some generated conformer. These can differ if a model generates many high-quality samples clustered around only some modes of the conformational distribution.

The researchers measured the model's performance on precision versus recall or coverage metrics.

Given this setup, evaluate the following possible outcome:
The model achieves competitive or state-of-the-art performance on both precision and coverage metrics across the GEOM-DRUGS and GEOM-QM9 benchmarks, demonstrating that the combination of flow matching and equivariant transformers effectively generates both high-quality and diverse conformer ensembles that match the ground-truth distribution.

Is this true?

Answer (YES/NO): YES